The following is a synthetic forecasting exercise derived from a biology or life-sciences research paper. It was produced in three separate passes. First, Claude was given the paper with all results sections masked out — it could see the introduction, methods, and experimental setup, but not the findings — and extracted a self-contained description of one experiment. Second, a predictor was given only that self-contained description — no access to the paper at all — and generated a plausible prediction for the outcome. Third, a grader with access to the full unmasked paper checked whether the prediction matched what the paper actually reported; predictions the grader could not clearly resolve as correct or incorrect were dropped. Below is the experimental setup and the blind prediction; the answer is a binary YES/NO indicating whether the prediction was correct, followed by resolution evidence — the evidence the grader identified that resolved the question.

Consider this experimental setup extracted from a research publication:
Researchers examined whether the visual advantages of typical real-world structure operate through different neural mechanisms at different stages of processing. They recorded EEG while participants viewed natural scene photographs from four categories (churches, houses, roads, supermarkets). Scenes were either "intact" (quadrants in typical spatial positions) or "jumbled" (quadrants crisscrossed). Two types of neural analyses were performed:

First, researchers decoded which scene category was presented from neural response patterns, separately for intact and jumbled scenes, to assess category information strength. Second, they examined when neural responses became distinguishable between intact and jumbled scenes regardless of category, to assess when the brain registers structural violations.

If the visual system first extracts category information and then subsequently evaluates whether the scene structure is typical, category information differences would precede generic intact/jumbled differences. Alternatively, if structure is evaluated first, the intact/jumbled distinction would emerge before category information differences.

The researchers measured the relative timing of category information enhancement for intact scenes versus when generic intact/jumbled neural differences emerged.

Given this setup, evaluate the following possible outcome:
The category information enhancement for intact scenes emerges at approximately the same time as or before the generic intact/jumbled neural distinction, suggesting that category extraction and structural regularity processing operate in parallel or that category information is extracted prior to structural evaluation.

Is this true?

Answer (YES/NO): YES